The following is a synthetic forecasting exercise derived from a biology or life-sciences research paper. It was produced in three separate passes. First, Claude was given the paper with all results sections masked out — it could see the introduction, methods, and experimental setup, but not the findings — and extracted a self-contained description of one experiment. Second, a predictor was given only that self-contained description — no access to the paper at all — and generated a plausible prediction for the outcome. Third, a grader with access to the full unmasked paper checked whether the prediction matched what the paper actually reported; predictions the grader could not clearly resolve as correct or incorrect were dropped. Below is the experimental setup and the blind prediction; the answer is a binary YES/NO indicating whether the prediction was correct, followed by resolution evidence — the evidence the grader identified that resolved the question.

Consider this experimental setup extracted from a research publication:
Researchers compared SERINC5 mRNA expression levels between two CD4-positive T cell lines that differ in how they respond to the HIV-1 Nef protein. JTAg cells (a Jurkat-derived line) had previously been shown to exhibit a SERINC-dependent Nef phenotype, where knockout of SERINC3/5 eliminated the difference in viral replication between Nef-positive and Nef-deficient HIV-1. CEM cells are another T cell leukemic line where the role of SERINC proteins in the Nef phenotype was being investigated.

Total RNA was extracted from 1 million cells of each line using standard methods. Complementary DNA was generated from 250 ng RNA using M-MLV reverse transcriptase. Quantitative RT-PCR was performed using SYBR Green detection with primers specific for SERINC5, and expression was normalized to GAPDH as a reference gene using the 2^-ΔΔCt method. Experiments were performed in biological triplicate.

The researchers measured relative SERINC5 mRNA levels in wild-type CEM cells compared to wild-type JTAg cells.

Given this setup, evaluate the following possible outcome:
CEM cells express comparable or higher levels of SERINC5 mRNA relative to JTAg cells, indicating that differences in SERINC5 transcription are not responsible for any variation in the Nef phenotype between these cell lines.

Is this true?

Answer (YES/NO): NO